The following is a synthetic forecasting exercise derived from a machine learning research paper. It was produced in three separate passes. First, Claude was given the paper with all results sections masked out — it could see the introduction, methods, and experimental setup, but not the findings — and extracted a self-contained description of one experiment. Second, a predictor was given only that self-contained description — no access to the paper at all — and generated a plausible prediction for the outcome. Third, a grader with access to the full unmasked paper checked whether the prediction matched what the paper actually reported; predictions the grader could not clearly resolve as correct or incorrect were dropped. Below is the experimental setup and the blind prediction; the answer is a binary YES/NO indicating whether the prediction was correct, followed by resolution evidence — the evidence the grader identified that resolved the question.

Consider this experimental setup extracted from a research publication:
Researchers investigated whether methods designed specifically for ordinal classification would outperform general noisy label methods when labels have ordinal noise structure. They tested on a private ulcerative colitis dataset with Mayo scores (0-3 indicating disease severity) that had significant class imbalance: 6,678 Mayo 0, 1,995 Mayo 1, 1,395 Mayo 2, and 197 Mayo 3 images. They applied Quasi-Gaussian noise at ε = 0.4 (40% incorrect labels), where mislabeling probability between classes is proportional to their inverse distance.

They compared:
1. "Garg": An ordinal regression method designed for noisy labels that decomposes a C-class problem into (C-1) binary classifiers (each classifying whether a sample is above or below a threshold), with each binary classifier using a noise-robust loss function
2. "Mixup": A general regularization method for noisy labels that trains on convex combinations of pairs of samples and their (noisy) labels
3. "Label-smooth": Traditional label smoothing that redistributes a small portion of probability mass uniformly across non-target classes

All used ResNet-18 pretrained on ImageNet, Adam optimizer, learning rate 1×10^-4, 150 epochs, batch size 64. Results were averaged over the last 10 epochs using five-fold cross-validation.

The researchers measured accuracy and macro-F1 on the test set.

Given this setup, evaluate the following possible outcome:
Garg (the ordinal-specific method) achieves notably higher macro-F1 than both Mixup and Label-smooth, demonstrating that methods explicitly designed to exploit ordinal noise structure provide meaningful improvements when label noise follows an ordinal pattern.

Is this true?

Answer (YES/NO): NO